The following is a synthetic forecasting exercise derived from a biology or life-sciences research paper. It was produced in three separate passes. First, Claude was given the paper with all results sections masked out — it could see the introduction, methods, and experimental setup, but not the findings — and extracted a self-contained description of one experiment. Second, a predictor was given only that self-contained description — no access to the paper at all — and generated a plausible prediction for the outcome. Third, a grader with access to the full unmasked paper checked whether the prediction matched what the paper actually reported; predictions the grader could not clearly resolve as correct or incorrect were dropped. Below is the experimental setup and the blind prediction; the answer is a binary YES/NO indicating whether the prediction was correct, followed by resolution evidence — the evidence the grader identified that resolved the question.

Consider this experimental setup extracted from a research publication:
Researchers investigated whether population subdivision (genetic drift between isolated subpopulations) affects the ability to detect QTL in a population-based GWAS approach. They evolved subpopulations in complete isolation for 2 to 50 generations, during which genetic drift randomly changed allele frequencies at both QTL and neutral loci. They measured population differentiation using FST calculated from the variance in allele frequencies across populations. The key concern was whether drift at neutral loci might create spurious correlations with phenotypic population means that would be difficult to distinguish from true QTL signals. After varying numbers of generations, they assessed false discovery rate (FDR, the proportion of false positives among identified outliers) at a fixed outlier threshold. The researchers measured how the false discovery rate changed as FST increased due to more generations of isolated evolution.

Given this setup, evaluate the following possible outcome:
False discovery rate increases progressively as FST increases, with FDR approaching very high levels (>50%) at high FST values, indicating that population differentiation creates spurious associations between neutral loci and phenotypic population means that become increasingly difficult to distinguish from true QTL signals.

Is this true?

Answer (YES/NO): NO